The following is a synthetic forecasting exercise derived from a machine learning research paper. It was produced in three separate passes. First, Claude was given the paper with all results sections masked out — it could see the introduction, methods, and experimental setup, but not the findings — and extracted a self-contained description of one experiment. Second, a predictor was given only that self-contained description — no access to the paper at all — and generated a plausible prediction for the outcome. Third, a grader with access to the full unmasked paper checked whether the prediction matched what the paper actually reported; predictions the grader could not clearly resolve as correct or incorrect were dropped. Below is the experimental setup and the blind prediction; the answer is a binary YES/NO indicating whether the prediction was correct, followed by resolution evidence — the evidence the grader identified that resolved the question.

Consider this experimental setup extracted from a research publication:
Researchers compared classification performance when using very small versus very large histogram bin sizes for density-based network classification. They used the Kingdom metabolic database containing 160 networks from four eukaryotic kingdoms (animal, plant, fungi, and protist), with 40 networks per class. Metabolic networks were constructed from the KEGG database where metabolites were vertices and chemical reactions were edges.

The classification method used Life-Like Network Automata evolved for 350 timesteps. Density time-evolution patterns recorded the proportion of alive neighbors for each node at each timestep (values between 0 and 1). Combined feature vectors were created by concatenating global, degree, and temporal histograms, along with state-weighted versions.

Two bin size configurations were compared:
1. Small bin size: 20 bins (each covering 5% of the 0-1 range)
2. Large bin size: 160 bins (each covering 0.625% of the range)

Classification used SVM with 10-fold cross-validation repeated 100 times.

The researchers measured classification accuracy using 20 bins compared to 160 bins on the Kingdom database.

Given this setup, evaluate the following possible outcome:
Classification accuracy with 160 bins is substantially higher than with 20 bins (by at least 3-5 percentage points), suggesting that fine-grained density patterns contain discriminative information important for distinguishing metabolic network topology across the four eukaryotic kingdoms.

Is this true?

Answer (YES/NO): NO